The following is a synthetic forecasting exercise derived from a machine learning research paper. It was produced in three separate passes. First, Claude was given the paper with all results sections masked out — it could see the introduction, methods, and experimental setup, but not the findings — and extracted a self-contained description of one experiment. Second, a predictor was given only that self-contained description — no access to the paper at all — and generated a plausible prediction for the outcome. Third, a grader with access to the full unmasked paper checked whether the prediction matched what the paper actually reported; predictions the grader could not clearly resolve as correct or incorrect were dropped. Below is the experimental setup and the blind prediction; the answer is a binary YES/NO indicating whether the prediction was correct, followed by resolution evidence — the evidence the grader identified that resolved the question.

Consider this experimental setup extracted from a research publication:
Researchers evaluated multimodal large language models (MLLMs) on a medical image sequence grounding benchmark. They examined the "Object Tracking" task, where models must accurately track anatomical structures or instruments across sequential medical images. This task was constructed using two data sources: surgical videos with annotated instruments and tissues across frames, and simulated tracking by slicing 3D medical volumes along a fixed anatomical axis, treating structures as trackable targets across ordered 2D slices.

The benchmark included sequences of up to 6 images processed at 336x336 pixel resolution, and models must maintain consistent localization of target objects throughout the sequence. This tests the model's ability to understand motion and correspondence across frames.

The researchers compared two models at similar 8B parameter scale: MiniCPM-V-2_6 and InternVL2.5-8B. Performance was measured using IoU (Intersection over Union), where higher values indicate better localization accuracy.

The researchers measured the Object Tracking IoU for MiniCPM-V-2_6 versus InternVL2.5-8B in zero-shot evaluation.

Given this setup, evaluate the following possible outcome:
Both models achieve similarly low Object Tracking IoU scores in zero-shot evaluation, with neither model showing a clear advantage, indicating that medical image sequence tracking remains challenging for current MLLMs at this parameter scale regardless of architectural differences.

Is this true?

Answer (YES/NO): NO